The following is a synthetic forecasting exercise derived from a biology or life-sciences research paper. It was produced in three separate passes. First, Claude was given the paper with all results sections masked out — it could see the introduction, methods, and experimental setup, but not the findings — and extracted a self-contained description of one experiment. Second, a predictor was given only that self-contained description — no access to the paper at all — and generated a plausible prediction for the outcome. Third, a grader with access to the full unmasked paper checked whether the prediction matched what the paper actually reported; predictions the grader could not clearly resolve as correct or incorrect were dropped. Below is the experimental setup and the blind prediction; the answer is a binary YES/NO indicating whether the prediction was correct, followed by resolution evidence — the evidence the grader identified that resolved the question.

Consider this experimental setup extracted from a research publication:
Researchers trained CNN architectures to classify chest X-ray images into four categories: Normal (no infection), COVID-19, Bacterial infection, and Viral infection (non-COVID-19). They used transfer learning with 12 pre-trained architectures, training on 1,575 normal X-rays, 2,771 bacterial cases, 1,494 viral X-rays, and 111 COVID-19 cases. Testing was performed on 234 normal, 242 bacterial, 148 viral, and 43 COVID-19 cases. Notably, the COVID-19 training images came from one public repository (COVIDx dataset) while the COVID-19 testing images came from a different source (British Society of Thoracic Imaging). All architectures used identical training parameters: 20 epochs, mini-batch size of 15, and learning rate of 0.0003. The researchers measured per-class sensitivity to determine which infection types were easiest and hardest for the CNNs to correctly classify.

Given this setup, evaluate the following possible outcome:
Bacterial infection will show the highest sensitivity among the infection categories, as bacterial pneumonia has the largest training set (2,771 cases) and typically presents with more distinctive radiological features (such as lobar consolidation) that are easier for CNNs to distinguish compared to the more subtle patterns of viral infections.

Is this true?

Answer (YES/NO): NO